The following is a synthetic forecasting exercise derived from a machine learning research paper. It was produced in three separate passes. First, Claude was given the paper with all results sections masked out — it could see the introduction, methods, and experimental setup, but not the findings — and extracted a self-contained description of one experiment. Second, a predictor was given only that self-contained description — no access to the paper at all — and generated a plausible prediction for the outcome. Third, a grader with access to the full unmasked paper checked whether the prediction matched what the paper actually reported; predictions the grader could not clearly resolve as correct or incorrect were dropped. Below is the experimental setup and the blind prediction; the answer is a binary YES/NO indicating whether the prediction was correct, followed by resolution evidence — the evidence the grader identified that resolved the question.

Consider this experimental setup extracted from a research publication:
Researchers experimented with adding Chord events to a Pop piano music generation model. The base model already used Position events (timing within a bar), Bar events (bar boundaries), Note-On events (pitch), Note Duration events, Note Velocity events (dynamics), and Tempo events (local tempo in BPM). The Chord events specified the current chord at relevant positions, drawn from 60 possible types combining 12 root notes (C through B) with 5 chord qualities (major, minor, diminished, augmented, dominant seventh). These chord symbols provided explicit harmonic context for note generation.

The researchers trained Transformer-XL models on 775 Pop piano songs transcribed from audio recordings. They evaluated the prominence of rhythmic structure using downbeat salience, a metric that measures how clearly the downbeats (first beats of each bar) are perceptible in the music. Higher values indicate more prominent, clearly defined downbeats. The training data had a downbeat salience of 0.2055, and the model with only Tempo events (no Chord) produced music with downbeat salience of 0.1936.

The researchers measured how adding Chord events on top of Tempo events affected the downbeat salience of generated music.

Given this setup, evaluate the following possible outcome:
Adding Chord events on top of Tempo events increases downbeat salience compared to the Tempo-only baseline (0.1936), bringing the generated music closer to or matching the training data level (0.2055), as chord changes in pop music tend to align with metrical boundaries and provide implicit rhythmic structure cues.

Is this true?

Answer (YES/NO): NO